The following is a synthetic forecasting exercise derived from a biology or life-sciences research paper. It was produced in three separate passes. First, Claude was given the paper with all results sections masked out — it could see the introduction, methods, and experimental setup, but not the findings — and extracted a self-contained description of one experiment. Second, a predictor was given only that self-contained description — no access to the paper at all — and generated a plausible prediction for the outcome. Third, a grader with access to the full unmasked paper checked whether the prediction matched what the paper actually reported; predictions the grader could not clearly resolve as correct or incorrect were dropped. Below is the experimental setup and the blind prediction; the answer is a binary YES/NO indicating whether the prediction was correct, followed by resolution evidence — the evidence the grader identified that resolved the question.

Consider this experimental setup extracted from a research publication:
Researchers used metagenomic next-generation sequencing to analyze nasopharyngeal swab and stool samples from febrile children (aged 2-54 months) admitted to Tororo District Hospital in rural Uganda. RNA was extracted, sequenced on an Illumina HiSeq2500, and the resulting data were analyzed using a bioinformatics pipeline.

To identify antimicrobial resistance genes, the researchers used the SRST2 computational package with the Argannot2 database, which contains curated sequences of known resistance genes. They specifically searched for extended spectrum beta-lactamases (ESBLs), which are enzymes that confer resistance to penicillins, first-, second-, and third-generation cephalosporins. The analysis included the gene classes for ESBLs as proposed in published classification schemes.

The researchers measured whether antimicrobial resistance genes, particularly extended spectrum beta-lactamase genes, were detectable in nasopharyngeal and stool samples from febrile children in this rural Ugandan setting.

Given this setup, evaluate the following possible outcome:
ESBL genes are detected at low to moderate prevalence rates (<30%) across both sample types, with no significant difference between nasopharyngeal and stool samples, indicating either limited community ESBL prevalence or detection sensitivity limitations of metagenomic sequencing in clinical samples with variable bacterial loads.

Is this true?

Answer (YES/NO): NO